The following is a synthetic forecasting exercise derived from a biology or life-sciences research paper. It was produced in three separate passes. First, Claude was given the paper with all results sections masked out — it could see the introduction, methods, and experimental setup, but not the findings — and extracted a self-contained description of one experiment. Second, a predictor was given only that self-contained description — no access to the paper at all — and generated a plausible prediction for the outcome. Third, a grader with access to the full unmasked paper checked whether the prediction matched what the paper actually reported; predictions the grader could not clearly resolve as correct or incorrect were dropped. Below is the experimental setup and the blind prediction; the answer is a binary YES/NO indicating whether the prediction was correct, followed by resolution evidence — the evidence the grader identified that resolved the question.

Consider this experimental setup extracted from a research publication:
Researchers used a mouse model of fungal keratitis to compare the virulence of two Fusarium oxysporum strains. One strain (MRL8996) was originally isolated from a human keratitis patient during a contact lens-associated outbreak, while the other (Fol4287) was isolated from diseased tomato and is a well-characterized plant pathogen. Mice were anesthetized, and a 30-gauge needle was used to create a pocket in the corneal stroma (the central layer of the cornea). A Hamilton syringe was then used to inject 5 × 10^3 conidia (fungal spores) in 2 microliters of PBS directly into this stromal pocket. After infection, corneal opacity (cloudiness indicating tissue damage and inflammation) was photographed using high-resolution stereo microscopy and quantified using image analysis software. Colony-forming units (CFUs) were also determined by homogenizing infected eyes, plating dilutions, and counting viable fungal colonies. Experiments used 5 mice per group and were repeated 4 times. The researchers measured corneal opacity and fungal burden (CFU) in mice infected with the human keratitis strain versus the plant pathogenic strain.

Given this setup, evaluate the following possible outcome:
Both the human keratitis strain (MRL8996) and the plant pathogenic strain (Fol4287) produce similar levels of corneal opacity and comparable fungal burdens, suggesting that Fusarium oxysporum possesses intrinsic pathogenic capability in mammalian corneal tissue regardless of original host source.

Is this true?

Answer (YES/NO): NO